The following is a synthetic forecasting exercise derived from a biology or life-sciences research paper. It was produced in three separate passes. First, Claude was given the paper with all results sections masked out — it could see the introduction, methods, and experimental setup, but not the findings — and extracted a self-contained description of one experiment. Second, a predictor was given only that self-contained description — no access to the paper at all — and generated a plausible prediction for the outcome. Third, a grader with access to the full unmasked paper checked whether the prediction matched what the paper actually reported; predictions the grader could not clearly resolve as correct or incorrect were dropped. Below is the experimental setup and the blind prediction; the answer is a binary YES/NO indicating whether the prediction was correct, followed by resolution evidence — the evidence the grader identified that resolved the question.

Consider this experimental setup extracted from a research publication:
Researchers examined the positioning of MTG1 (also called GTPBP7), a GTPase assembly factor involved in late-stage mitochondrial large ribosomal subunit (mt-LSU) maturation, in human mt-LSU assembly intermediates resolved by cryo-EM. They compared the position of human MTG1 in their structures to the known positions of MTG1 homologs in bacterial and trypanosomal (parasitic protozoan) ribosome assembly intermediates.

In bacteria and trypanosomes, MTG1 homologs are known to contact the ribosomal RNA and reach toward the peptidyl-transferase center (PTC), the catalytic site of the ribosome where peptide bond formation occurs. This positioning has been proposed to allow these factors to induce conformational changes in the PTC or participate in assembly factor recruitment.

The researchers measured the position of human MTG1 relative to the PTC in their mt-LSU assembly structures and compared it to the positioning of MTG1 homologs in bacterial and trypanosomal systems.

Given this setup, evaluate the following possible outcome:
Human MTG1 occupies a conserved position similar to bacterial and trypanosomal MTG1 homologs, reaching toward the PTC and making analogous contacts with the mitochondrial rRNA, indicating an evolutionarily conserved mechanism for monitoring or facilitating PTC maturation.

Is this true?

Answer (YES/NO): NO